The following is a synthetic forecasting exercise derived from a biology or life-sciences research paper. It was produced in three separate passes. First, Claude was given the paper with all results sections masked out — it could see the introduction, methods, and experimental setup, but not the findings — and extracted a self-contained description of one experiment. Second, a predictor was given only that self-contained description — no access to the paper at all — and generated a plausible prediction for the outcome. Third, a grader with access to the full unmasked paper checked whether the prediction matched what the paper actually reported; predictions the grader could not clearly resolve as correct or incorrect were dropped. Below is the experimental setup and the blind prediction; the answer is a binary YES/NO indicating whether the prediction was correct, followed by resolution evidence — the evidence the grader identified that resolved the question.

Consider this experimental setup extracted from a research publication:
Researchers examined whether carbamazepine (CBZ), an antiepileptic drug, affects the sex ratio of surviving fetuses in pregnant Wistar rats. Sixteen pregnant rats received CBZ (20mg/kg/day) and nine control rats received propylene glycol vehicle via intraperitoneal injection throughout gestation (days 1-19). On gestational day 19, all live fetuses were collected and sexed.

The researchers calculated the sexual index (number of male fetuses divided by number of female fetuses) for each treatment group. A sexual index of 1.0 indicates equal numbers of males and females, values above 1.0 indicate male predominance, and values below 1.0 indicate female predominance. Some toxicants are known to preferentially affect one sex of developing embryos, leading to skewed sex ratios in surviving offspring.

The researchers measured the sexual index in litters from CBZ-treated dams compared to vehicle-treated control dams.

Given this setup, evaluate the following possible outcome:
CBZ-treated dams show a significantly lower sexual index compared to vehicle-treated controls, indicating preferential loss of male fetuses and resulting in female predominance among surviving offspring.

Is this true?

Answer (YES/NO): NO